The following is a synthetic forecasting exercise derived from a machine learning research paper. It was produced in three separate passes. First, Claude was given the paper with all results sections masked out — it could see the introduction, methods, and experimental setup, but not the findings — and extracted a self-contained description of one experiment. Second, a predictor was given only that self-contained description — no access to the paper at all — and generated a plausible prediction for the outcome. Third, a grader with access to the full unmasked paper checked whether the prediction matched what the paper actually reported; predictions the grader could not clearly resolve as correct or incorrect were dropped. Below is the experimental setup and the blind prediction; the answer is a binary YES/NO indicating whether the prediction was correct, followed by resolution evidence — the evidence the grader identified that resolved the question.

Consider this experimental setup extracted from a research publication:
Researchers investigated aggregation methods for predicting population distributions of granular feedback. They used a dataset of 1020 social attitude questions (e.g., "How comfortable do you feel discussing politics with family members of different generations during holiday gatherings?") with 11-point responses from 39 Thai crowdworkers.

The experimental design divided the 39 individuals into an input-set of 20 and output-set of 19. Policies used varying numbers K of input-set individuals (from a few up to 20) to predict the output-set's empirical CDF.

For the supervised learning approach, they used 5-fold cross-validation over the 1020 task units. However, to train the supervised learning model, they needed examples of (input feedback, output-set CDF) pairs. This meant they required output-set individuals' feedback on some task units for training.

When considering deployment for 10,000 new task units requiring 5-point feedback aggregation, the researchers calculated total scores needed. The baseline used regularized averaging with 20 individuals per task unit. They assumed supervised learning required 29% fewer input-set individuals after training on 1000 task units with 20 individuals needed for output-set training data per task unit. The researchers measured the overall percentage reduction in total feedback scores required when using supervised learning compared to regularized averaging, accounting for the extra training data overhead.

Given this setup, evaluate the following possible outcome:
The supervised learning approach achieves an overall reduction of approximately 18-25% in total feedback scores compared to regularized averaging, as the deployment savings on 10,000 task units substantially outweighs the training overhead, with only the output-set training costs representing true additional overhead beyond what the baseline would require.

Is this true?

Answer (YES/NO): YES